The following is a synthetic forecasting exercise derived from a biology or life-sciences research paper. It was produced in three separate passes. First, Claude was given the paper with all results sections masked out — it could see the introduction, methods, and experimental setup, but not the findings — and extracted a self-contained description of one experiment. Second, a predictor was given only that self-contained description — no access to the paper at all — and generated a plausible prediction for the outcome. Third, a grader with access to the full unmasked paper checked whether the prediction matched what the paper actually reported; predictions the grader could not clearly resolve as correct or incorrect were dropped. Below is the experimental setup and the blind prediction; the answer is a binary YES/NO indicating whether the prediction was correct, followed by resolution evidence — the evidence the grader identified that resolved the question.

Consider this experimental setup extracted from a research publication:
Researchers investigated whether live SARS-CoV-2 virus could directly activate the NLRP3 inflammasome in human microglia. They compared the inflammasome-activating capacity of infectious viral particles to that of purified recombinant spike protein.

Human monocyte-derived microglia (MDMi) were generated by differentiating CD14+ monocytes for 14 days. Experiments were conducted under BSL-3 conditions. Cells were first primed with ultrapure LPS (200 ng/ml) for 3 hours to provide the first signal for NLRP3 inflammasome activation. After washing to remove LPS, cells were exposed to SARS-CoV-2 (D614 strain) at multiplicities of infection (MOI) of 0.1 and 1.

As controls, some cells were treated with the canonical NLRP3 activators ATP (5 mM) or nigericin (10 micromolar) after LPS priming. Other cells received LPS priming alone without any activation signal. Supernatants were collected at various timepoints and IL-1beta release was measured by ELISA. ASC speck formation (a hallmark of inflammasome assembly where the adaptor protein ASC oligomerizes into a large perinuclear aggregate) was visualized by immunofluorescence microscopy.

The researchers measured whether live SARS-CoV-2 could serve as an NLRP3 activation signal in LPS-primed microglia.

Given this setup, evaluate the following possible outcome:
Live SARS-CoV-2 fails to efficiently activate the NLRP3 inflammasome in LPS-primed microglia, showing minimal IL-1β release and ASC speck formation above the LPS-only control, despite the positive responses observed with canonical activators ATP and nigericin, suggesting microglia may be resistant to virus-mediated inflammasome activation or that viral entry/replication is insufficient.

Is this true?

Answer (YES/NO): NO